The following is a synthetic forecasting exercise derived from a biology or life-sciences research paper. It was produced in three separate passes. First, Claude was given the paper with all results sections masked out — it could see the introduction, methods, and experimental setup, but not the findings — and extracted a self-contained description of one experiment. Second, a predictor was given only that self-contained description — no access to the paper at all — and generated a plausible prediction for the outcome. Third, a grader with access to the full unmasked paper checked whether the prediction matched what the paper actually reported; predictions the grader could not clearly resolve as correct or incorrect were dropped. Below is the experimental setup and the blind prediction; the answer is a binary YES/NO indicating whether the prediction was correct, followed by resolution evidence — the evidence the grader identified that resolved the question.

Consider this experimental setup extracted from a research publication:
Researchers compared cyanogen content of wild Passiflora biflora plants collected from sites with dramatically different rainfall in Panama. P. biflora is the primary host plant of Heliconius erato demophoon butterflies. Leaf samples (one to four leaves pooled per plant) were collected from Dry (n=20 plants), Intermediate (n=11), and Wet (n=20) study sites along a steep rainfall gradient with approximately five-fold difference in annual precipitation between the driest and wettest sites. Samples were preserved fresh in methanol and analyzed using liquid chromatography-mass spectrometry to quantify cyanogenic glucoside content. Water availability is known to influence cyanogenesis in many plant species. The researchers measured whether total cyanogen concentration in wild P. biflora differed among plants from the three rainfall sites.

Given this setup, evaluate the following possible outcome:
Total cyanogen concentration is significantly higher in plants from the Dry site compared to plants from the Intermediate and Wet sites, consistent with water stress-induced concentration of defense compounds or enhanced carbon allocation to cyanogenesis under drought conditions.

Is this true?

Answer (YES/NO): NO